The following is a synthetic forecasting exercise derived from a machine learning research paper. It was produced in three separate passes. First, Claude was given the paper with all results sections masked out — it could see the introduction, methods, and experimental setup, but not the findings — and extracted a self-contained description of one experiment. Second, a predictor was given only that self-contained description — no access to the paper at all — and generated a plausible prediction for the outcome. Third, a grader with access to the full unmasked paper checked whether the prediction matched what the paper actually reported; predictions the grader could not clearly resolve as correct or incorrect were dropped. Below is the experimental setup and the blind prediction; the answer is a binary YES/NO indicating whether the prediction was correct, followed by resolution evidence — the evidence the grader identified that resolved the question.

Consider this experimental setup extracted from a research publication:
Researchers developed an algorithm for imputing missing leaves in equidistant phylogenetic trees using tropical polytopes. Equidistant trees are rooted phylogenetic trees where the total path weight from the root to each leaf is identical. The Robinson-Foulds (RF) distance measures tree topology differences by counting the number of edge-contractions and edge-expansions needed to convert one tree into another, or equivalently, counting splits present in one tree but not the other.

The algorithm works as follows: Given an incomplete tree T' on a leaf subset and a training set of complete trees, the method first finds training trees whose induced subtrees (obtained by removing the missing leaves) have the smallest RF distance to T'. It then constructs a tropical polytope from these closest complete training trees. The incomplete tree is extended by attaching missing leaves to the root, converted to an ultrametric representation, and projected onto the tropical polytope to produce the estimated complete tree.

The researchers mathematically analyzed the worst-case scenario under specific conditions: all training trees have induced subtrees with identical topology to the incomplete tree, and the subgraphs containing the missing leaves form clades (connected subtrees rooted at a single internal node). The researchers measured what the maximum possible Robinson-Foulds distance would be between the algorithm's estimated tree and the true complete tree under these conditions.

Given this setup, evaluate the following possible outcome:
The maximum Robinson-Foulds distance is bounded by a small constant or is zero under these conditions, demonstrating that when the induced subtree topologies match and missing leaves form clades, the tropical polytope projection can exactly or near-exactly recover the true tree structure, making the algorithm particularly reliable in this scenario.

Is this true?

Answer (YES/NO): YES